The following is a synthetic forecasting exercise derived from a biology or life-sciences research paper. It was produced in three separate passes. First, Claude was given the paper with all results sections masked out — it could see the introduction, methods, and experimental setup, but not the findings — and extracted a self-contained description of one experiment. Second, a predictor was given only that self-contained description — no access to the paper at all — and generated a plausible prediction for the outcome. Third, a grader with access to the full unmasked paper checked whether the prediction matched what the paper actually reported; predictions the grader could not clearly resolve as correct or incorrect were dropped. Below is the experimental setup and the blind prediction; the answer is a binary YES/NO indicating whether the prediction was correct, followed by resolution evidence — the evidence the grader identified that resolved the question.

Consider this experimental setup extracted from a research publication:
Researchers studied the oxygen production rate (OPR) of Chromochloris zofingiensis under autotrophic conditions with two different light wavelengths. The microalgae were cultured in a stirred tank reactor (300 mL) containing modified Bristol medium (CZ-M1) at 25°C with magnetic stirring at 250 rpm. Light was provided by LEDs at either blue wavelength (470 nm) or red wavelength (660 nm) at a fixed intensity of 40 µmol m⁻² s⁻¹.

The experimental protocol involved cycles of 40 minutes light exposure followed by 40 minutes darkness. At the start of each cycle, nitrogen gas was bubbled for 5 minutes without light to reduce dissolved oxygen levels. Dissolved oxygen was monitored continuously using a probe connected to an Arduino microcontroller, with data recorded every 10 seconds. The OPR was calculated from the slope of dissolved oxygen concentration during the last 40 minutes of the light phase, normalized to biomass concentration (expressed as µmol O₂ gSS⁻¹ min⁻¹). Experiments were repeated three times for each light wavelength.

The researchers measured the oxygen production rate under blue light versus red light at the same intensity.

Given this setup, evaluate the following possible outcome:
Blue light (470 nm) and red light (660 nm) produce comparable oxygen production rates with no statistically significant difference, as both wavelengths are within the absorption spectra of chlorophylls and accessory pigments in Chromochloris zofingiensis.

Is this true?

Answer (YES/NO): NO